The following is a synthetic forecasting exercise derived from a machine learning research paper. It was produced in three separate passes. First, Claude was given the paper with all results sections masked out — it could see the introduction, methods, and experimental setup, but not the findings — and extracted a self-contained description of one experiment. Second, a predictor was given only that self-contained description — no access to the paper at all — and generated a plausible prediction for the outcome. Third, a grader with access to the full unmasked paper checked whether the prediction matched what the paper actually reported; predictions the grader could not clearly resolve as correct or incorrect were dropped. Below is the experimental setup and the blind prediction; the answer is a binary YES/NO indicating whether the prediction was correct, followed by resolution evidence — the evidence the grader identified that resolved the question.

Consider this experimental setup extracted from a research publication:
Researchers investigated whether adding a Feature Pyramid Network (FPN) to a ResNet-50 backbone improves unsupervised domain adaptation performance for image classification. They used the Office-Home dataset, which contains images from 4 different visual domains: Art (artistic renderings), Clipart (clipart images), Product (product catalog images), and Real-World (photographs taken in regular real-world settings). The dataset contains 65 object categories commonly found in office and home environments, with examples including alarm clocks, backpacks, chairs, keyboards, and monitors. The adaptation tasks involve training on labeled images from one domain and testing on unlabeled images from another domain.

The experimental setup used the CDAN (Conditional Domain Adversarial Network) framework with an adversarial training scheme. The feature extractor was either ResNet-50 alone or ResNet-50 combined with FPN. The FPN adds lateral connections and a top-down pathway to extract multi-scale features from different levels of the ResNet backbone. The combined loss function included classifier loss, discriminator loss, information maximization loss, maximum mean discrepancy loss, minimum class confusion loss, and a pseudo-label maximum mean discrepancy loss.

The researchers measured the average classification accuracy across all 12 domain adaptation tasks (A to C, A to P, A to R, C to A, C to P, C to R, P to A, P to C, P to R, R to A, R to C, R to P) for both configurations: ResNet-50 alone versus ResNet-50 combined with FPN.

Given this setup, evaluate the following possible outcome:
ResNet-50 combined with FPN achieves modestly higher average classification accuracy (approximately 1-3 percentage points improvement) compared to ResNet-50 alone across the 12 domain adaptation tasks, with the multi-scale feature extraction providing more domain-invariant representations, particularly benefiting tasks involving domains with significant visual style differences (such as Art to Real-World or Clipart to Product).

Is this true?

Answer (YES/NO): NO